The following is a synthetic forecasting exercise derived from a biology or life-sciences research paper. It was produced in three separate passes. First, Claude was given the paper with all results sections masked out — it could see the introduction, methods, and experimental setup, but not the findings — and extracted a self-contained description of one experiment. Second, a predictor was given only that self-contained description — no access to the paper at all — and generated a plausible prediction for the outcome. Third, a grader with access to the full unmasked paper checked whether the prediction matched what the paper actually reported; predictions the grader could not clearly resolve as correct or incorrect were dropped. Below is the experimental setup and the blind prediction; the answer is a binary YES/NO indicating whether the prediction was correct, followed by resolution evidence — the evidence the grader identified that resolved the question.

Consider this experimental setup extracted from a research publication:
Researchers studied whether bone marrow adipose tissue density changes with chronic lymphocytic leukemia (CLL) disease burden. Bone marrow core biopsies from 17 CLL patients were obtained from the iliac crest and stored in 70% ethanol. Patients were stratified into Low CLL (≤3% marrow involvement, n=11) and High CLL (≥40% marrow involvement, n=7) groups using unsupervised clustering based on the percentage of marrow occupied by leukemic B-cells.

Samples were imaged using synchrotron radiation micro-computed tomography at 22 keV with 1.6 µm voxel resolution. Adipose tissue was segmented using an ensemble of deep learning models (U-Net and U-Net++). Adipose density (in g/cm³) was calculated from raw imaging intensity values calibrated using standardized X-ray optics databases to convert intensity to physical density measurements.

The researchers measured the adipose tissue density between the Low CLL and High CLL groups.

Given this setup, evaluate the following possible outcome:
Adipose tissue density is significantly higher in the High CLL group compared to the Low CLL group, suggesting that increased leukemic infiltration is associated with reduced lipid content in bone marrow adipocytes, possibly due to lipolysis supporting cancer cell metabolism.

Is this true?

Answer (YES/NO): NO